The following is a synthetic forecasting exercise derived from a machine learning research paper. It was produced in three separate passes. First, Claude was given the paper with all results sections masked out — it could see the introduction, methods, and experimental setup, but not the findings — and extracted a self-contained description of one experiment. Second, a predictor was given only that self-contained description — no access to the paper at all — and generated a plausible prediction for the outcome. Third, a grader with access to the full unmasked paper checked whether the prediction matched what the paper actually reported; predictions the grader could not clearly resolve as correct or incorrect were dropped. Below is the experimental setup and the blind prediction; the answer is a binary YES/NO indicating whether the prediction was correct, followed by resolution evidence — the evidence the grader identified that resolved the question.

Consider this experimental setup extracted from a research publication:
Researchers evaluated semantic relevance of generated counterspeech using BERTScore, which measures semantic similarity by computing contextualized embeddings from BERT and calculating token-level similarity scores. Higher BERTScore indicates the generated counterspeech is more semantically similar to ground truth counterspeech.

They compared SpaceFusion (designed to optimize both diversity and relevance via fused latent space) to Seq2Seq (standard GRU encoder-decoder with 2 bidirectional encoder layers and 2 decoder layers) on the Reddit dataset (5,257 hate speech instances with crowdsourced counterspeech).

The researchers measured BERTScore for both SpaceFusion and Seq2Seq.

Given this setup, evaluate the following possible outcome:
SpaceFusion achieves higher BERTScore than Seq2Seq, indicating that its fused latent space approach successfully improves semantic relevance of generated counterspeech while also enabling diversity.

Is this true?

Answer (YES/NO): NO